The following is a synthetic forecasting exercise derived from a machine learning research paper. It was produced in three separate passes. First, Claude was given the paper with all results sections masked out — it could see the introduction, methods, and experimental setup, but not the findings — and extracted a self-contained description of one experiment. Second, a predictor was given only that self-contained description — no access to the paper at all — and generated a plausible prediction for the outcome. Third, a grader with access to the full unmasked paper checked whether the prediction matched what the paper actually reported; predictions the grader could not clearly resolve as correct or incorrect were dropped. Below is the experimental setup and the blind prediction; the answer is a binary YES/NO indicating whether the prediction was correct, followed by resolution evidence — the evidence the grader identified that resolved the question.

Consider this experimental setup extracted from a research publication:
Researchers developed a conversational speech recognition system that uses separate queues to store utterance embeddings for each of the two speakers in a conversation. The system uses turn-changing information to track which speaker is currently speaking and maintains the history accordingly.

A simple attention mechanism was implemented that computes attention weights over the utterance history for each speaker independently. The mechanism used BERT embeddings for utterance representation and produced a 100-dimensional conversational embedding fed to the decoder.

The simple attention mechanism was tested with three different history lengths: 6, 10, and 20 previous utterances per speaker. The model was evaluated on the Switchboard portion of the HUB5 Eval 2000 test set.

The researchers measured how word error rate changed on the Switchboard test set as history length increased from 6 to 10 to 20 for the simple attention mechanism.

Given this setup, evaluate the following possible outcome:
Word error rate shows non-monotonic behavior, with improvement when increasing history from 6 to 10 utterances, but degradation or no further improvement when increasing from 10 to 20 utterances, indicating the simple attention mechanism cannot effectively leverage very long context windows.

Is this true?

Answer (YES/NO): NO